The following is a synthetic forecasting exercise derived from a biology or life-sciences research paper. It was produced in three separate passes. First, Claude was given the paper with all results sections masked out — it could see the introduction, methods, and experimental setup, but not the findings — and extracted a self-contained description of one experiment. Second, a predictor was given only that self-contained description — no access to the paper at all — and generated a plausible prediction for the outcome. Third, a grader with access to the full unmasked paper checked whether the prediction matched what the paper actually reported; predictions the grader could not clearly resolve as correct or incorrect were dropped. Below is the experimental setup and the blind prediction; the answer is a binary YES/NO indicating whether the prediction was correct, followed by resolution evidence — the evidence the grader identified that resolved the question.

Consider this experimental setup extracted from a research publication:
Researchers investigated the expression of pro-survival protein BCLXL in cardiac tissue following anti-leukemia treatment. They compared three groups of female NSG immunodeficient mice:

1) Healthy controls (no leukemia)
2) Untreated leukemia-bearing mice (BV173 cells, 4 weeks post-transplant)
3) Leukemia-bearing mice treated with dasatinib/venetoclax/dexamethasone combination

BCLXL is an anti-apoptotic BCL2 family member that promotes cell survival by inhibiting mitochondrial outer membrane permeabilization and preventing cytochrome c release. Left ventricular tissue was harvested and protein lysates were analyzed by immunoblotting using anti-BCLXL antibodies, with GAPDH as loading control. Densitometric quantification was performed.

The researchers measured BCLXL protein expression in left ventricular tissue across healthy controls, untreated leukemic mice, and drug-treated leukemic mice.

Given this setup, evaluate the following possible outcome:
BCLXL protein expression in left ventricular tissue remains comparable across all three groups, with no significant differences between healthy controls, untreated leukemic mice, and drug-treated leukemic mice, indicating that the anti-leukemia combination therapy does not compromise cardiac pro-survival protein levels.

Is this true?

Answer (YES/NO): NO